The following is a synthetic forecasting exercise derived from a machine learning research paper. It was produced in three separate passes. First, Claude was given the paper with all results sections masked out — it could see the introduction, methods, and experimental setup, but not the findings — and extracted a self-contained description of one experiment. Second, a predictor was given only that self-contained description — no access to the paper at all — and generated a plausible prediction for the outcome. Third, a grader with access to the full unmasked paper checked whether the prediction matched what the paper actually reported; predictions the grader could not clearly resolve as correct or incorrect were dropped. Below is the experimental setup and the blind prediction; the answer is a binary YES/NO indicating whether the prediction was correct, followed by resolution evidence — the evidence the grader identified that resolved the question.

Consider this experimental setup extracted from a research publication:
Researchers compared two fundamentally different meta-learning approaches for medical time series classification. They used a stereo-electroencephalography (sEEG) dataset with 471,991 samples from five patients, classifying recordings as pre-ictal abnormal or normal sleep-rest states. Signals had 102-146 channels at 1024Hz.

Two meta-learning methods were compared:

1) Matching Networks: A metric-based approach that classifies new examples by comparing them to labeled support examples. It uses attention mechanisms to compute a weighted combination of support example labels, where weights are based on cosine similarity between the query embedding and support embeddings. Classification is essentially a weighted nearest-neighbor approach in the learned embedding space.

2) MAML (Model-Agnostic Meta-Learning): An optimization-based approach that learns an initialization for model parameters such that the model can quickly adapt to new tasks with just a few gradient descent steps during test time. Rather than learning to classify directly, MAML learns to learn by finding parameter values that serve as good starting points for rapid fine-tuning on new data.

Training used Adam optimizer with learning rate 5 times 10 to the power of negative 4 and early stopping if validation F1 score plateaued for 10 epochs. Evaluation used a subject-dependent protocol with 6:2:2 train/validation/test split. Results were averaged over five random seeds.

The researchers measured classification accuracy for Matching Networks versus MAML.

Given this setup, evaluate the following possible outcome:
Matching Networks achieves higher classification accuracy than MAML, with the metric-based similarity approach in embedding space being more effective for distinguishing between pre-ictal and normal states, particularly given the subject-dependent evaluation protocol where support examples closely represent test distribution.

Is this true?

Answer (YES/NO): NO